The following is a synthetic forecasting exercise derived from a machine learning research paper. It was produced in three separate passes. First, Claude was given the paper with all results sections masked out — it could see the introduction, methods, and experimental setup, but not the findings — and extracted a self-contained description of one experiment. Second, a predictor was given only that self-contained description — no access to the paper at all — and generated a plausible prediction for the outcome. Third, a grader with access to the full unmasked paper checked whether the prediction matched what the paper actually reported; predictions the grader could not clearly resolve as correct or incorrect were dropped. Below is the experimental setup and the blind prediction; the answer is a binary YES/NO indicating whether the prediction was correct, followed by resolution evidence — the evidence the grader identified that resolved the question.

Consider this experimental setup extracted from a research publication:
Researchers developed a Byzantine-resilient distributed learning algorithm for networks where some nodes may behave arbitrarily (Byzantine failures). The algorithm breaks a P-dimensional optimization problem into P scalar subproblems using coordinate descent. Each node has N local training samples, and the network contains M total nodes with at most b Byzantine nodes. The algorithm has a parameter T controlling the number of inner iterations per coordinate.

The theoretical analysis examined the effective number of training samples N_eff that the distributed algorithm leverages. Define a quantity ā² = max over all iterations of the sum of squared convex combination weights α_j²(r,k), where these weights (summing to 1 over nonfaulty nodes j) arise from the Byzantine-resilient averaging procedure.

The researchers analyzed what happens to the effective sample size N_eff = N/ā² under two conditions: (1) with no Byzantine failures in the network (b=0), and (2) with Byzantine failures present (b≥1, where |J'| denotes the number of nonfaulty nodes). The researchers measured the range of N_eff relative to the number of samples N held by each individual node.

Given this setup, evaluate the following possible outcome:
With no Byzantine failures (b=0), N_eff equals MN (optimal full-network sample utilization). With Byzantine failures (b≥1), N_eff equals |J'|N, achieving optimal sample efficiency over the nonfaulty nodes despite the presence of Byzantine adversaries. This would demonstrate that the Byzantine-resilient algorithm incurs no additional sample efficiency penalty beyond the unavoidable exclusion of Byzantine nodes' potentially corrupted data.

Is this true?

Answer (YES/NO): NO